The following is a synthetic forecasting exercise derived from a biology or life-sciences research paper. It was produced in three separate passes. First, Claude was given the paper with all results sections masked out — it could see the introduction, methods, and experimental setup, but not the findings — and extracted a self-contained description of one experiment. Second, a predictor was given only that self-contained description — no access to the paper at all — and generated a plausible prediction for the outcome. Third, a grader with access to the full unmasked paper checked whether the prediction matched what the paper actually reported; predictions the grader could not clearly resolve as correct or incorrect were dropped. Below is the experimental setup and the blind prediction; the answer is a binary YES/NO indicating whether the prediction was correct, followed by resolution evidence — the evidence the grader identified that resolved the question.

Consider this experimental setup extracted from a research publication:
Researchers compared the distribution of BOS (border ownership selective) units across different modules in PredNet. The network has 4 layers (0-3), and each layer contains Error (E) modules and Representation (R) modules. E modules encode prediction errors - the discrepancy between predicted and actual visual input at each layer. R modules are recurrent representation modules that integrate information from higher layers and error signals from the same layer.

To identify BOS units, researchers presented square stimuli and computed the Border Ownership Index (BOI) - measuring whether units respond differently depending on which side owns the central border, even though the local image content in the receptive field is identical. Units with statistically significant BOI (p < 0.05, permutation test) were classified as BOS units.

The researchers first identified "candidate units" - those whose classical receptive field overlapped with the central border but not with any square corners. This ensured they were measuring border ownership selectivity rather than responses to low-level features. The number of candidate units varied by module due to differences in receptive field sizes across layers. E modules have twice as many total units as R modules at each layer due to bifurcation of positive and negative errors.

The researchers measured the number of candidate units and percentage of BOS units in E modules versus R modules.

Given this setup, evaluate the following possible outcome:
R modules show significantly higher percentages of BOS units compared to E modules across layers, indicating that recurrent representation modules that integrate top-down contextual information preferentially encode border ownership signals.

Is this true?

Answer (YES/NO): NO